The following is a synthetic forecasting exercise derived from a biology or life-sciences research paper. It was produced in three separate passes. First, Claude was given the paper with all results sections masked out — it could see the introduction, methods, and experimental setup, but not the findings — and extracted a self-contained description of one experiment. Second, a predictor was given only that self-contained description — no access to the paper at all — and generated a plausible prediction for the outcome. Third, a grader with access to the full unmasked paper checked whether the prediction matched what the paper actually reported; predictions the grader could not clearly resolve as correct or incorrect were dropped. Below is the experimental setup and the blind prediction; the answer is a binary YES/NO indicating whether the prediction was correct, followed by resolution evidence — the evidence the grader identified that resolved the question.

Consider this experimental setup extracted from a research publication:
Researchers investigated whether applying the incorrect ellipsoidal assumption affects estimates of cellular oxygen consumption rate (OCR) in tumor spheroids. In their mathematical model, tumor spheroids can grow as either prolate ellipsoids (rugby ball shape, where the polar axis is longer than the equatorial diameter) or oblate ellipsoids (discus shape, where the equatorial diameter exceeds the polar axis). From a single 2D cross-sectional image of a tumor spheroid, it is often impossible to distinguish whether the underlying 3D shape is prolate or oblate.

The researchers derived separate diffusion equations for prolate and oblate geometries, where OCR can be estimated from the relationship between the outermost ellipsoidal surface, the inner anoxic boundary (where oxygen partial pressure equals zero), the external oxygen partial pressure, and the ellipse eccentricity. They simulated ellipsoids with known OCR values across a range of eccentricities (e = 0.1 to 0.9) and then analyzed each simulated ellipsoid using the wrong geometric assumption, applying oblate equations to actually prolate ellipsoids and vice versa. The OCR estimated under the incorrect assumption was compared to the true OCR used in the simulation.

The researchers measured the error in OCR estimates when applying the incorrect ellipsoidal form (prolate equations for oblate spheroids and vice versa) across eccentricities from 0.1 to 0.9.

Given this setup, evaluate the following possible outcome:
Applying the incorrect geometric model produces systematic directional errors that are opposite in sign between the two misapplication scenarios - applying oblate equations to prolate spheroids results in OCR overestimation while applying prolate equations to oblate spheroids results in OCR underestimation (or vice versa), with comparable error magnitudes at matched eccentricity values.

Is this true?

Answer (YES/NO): YES